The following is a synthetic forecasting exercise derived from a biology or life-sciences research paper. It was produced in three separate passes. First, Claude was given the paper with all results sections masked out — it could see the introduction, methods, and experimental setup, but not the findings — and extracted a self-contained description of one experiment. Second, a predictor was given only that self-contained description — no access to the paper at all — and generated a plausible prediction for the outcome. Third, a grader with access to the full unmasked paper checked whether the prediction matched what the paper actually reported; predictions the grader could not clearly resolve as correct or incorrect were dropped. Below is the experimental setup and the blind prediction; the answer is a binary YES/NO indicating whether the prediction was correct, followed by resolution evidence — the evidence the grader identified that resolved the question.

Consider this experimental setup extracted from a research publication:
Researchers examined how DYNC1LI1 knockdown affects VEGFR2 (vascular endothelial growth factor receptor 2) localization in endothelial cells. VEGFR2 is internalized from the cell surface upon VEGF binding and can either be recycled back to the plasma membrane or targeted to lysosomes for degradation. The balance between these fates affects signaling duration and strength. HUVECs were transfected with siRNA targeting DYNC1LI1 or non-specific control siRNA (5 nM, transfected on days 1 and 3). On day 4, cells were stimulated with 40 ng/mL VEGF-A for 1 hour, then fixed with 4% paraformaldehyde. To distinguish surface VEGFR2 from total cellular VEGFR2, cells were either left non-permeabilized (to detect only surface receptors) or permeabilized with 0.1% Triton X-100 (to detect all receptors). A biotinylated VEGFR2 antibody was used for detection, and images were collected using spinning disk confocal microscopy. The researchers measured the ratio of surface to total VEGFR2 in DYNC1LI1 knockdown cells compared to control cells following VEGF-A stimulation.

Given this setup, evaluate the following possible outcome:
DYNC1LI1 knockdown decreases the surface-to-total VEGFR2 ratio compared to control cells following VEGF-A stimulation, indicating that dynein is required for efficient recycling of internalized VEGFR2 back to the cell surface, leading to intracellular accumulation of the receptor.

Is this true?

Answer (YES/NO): NO